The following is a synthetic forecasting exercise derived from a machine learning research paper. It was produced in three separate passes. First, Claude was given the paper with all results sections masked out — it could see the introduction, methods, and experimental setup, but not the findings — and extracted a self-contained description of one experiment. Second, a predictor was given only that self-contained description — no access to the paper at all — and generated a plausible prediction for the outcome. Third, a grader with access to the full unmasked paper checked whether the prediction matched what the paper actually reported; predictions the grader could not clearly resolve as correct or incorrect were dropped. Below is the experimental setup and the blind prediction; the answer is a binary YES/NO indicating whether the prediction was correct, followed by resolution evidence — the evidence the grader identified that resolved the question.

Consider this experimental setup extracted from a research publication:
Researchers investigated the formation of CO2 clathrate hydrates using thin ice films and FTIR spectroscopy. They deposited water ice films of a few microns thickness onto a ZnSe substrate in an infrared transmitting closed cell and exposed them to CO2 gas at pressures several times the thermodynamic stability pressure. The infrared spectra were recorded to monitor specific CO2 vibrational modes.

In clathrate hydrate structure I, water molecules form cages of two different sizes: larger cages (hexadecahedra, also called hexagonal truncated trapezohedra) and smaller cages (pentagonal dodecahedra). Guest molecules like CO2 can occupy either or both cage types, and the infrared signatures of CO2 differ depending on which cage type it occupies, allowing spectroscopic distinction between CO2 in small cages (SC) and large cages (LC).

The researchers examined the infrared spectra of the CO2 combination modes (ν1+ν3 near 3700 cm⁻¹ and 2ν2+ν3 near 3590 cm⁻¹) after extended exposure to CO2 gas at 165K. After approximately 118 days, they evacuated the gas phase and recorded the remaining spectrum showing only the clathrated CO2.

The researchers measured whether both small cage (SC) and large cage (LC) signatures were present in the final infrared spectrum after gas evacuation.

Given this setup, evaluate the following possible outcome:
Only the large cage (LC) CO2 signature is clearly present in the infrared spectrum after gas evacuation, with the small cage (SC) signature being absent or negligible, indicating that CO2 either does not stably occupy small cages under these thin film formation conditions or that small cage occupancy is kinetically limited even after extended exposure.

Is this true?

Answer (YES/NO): NO